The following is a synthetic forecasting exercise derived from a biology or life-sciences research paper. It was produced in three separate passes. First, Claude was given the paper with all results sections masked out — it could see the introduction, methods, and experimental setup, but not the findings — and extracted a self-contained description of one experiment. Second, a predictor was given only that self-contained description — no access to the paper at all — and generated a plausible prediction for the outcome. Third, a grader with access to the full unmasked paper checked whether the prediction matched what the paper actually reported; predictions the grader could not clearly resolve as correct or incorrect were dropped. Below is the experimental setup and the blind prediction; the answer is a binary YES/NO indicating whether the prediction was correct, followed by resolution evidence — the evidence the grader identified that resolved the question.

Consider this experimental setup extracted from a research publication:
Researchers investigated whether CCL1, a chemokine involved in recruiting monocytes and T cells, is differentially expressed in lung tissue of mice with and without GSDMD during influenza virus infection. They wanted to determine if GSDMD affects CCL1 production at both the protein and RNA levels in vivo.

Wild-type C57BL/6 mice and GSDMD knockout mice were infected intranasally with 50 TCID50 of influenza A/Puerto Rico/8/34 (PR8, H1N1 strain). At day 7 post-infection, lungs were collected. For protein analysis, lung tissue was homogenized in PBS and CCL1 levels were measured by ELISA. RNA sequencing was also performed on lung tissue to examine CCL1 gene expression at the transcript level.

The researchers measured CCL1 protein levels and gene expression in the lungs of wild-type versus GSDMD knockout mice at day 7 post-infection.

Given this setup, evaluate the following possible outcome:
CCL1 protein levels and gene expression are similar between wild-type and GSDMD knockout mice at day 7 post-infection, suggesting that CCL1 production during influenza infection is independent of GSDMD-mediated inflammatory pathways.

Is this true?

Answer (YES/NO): NO